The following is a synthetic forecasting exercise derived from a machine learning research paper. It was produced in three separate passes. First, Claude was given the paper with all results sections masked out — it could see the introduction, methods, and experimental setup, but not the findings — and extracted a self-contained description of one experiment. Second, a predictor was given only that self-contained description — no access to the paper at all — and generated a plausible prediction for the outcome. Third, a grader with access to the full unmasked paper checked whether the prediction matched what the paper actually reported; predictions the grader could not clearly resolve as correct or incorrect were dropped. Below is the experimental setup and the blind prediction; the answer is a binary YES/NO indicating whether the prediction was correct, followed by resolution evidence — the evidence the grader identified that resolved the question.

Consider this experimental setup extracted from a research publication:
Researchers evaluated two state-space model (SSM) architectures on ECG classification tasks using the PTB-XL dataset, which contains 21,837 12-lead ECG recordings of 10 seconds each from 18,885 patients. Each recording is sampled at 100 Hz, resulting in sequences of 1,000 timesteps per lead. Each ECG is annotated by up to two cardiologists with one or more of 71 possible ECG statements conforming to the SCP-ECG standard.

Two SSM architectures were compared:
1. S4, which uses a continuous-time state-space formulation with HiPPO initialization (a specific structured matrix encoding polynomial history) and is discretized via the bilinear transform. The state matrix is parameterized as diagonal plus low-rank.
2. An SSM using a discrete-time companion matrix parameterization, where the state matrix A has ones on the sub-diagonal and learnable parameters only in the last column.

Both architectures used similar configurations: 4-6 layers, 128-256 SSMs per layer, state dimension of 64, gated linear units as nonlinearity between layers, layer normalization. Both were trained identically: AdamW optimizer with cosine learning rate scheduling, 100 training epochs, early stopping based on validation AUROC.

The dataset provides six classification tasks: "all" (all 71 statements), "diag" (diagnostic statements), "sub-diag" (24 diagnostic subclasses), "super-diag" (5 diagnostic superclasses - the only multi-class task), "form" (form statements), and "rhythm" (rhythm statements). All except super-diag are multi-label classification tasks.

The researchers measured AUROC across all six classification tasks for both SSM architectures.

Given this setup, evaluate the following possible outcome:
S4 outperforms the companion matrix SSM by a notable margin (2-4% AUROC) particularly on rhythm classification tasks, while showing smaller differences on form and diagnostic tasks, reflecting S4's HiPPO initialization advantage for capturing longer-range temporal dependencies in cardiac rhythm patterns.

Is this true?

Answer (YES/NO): NO